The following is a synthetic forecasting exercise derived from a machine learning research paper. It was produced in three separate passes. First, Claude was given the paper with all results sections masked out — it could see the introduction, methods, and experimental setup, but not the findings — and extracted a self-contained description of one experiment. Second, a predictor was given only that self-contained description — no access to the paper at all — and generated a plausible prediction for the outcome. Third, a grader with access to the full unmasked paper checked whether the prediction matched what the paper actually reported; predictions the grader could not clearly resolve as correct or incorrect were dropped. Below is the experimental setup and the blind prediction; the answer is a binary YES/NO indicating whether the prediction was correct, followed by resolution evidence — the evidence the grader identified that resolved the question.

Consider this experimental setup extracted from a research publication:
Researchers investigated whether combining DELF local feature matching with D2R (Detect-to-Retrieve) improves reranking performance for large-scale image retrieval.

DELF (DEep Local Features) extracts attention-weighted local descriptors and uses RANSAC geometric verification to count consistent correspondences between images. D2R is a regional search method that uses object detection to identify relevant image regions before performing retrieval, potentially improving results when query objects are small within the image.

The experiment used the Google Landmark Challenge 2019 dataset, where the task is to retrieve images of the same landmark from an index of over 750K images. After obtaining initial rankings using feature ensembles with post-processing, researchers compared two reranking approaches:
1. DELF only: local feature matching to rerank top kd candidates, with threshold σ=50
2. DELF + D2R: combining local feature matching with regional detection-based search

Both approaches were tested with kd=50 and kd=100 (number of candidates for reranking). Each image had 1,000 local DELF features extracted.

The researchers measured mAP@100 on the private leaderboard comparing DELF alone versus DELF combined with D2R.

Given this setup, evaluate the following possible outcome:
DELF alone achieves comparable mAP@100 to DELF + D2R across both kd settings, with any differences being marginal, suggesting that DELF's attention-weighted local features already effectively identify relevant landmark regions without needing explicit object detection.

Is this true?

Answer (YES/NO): YES